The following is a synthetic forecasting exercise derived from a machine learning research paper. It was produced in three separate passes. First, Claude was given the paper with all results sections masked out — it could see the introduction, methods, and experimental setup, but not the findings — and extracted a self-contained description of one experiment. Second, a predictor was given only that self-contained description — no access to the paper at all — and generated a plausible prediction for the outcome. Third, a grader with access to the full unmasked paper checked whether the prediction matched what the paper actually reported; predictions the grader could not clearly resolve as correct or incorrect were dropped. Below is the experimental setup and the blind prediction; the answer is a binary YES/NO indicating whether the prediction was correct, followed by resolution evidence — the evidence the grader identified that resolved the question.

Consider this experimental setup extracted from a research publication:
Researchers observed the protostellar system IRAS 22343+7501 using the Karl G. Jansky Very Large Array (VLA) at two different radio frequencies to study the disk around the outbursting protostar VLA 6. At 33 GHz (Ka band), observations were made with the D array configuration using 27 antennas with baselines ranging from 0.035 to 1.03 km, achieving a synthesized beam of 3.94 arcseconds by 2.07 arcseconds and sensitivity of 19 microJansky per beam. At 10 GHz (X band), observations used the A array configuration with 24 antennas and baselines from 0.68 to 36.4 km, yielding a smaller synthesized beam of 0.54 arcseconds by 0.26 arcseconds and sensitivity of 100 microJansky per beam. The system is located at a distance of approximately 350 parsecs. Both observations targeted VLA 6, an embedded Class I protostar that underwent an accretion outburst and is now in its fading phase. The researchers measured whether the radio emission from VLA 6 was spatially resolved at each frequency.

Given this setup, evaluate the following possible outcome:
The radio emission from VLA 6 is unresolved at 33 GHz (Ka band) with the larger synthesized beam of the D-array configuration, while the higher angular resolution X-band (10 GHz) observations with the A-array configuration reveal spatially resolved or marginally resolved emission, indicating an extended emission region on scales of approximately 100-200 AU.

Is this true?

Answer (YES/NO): NO